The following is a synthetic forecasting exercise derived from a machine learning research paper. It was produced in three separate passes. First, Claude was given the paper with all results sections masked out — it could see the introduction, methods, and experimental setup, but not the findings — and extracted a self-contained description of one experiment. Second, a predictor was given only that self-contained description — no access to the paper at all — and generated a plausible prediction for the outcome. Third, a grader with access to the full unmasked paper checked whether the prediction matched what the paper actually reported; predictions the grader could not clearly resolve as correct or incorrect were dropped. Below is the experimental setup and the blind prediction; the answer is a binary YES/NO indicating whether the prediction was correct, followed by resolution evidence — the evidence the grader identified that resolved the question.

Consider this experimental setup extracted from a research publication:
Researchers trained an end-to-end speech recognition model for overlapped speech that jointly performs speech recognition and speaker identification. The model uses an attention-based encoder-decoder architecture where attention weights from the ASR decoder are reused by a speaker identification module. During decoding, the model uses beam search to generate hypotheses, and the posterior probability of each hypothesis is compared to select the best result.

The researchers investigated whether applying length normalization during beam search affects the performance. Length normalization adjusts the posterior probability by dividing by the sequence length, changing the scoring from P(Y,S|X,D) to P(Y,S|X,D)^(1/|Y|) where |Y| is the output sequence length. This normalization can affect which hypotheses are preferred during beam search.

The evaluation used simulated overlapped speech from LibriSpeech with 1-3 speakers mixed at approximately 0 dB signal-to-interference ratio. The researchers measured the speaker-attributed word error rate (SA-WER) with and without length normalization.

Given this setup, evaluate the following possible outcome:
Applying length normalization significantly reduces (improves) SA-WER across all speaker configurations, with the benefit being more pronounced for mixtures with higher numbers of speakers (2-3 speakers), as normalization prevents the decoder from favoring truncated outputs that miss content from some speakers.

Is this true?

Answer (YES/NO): NO